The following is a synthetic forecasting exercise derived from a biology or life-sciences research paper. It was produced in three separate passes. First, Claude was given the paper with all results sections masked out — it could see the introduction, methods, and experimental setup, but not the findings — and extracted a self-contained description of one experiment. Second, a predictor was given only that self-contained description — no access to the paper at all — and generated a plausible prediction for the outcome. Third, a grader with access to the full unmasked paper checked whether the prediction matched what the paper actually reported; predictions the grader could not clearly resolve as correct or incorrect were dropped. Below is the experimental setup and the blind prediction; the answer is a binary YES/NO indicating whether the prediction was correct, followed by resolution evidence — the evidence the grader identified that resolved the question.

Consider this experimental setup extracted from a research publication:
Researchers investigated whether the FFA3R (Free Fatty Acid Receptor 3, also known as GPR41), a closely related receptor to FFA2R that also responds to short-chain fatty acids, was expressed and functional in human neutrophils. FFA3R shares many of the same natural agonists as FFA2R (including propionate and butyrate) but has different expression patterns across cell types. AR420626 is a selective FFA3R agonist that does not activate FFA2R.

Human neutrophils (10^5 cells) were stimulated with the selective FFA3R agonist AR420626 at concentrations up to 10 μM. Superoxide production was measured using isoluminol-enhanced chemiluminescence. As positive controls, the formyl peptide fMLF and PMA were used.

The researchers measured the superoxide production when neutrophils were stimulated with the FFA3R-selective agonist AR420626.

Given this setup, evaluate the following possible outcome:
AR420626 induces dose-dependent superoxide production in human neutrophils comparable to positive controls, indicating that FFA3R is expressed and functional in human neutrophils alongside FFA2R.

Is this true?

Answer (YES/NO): NO